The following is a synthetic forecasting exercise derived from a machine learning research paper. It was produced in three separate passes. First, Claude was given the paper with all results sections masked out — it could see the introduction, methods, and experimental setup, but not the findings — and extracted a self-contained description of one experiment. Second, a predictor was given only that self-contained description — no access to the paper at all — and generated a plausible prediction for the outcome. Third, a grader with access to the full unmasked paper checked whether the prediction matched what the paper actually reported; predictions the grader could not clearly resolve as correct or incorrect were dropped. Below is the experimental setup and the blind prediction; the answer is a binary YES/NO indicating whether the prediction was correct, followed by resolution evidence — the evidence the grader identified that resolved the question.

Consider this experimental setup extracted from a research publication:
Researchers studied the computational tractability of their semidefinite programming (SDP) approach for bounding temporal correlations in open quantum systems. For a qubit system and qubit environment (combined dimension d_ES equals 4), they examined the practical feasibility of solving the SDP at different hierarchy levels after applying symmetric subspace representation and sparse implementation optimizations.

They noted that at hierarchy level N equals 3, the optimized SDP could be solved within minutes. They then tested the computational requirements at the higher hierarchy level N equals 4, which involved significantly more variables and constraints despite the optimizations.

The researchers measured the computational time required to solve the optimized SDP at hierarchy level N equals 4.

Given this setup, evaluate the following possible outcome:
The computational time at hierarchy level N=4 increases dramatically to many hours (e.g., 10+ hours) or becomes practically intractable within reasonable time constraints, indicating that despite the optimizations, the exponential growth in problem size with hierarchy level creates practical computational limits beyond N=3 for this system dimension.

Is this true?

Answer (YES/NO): NO